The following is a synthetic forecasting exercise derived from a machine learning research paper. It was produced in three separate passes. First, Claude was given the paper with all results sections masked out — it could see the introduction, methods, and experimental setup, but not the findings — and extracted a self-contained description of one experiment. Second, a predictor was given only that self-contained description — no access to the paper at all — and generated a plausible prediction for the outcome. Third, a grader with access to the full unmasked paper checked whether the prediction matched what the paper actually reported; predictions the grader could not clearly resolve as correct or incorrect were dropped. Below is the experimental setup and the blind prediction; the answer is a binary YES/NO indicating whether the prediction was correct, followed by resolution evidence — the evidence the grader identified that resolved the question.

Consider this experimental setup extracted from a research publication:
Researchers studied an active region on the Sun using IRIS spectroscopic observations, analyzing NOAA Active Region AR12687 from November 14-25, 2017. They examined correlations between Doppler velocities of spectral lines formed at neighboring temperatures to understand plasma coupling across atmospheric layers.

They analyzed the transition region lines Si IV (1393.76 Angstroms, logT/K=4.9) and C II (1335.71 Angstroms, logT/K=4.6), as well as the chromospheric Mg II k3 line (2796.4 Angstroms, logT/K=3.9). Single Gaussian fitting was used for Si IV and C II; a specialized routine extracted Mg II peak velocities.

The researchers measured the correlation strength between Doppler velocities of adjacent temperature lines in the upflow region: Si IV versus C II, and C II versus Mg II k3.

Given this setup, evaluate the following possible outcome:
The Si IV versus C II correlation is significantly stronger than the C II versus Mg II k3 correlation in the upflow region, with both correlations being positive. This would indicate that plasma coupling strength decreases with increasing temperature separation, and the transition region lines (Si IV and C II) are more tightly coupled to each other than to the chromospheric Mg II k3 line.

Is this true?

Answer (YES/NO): YES